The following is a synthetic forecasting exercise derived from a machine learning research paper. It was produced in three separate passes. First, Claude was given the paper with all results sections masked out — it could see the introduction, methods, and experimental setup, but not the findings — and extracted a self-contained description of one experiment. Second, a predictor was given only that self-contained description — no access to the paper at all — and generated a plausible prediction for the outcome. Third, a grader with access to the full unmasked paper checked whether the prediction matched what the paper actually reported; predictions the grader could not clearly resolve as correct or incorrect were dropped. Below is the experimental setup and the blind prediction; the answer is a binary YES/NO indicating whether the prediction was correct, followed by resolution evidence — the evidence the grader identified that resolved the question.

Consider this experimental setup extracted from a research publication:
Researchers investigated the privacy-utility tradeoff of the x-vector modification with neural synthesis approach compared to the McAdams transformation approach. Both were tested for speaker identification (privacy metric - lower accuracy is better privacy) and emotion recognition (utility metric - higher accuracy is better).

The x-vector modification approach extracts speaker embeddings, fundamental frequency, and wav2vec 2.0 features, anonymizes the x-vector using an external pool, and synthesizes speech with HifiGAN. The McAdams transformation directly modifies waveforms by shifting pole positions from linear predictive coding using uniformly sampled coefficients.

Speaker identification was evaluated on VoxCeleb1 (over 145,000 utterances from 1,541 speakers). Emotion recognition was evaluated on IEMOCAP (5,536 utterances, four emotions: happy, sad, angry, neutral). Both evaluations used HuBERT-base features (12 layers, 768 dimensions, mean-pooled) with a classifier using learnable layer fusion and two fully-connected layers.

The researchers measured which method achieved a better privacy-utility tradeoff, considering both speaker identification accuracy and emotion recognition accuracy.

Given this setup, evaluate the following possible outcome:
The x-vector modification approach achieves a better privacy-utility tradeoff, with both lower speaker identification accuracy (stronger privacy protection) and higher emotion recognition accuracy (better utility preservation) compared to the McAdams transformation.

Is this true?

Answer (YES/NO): NO